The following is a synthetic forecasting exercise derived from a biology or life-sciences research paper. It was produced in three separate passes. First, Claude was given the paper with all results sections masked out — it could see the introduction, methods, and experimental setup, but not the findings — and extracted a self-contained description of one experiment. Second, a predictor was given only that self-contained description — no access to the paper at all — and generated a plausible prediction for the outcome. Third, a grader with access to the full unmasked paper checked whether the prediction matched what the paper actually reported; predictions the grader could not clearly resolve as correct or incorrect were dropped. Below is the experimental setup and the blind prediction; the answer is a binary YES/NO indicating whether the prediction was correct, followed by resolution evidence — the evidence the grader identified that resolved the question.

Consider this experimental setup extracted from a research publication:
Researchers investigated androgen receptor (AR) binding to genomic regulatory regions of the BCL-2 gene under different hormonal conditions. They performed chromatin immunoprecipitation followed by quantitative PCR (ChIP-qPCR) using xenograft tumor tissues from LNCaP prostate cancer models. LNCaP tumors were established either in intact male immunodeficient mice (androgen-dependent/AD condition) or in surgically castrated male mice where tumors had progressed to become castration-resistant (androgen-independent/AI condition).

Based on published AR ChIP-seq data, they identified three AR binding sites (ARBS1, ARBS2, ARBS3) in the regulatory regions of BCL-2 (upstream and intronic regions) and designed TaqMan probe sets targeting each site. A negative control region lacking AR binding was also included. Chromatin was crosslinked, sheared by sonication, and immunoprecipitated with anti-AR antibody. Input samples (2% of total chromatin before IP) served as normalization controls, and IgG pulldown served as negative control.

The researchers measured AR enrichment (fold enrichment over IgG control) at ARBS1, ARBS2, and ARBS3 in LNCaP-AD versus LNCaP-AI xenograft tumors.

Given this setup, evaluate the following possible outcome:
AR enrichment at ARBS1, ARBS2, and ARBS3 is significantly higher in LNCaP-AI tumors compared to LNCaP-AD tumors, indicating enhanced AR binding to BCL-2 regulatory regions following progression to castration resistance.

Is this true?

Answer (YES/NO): NO